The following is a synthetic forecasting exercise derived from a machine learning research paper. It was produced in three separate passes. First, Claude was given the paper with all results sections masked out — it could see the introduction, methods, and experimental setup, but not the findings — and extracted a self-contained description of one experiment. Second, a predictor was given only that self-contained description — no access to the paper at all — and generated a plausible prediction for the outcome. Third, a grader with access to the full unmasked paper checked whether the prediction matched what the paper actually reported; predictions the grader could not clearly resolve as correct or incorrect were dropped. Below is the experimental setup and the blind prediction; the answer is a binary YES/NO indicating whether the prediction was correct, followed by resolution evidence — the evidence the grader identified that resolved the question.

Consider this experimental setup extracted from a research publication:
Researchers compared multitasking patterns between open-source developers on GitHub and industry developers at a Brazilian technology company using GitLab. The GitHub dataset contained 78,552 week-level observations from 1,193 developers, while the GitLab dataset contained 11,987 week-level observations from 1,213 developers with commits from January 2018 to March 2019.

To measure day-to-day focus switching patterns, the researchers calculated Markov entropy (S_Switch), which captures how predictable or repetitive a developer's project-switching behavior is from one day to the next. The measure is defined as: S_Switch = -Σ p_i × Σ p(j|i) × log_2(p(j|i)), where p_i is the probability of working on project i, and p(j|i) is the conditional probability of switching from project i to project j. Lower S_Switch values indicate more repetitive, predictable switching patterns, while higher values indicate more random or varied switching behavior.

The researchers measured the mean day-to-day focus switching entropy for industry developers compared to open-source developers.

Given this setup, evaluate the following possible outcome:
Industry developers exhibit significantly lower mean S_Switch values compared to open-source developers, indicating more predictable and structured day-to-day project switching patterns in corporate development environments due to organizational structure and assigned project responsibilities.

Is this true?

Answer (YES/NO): NO